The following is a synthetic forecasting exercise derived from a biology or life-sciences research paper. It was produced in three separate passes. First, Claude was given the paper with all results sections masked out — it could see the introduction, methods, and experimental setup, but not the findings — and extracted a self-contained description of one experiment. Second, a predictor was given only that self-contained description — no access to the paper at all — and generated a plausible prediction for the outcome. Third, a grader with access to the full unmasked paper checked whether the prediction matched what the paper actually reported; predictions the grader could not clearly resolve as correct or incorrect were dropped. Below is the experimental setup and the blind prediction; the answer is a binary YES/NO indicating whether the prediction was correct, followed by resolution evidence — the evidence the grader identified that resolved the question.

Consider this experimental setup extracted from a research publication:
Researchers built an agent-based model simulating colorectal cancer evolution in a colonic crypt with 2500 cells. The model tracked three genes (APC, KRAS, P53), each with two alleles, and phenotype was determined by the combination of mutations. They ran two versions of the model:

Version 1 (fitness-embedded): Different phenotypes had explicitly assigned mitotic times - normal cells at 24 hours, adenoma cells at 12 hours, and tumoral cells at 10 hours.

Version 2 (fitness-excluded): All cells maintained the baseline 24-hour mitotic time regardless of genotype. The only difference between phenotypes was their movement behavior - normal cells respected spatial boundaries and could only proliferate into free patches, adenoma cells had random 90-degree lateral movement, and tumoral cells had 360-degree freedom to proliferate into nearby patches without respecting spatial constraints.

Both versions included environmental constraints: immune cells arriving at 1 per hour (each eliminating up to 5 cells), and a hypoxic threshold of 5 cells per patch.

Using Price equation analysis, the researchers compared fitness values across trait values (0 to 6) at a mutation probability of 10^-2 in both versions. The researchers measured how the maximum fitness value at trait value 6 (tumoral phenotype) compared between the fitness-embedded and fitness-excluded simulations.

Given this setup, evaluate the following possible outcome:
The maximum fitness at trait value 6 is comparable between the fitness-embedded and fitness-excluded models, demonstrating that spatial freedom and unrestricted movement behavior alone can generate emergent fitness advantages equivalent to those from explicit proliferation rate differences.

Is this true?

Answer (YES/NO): NO